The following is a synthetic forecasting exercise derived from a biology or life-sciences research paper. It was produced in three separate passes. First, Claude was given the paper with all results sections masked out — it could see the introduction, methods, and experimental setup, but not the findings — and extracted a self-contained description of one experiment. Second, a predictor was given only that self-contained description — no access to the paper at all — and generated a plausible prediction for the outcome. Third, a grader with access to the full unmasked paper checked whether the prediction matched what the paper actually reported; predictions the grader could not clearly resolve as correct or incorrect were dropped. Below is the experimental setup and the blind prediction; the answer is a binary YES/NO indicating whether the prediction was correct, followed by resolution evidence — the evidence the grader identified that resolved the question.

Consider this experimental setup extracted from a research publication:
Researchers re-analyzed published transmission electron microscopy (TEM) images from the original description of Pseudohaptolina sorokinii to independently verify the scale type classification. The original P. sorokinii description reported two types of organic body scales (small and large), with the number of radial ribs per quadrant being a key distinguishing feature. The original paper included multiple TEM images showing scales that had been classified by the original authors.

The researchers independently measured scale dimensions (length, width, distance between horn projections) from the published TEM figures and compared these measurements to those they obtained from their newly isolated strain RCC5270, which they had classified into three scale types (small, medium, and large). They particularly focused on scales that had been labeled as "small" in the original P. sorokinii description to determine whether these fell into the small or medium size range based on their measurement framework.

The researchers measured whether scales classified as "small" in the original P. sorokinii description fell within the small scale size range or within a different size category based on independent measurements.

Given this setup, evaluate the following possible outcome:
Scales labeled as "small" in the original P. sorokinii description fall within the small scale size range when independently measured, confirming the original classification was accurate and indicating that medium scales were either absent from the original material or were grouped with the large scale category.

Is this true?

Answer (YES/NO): NO